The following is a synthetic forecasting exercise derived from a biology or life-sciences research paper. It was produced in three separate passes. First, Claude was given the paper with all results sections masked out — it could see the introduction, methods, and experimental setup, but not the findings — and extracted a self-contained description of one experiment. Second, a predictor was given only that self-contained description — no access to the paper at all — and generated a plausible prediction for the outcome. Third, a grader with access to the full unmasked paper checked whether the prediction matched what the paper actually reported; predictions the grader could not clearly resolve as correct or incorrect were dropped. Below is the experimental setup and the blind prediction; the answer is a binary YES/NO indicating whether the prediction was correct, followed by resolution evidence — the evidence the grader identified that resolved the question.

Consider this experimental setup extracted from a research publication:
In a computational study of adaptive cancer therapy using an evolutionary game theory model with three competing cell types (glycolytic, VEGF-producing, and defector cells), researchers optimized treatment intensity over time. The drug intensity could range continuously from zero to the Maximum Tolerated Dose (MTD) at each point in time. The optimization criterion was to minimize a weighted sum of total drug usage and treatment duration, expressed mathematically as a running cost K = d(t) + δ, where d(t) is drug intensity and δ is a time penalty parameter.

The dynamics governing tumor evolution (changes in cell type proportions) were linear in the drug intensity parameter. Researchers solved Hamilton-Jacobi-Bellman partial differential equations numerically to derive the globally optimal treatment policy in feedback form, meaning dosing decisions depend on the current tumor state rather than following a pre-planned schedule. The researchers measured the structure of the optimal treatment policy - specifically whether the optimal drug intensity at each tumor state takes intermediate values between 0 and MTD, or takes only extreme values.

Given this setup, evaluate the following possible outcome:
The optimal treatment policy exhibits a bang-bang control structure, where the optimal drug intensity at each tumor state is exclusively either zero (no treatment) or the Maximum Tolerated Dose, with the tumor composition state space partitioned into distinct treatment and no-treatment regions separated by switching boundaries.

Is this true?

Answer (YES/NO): YES